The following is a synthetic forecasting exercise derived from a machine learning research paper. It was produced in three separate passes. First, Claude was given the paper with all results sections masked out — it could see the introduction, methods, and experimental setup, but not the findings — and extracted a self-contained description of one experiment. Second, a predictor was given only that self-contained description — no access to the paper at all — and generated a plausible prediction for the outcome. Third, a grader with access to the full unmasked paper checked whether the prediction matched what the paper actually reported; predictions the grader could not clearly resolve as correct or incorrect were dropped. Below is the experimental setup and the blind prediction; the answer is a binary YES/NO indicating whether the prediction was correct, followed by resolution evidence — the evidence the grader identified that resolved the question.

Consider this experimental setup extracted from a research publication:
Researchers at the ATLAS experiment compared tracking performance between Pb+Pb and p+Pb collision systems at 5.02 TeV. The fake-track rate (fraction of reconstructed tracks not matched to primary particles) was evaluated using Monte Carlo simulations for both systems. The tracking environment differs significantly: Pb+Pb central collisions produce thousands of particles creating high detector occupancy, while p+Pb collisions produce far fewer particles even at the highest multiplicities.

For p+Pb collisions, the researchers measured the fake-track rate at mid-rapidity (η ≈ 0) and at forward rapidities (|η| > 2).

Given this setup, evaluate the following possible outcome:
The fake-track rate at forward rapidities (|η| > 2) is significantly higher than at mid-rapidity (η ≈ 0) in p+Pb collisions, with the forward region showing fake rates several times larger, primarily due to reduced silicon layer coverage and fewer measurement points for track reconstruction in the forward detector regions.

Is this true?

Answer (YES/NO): YES